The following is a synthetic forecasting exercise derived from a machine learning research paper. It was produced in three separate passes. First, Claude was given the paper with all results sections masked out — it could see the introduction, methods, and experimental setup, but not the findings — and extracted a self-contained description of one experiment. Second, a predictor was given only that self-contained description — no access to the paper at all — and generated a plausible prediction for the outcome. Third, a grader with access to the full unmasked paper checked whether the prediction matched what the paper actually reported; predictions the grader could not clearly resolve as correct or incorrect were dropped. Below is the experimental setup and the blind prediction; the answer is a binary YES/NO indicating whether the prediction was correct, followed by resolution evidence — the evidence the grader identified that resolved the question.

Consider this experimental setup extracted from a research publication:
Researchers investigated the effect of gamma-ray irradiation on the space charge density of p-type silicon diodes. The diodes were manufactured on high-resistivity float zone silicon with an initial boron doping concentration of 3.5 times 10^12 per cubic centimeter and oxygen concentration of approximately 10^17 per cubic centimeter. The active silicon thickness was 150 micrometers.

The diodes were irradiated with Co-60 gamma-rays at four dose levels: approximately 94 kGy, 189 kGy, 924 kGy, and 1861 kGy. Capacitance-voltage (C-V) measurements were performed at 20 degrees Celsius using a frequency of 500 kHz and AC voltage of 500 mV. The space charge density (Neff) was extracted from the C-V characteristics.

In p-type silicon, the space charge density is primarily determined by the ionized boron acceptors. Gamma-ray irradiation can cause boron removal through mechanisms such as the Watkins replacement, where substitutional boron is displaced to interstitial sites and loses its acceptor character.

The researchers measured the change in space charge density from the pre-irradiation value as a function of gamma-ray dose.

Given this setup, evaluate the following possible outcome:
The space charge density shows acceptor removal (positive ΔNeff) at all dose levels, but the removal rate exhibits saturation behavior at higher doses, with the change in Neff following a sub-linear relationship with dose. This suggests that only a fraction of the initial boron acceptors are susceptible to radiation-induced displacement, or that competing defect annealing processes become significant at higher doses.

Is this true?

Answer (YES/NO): NO